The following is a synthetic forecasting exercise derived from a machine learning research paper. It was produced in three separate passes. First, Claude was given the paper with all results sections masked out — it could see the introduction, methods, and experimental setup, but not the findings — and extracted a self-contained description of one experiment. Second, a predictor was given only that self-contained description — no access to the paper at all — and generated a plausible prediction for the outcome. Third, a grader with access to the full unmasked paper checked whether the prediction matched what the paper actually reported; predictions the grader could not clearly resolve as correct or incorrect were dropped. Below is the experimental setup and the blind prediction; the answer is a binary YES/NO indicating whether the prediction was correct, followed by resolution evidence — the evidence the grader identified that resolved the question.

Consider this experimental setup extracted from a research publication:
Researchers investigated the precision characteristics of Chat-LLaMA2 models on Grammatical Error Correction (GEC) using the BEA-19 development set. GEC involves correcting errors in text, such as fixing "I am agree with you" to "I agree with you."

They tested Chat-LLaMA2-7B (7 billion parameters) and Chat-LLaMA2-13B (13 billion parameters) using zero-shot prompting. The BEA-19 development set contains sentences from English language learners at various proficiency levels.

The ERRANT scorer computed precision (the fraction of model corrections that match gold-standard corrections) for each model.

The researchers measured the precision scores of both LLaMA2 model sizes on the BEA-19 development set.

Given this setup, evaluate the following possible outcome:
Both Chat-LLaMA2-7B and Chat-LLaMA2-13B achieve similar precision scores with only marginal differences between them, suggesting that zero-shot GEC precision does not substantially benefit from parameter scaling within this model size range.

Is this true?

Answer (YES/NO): NO